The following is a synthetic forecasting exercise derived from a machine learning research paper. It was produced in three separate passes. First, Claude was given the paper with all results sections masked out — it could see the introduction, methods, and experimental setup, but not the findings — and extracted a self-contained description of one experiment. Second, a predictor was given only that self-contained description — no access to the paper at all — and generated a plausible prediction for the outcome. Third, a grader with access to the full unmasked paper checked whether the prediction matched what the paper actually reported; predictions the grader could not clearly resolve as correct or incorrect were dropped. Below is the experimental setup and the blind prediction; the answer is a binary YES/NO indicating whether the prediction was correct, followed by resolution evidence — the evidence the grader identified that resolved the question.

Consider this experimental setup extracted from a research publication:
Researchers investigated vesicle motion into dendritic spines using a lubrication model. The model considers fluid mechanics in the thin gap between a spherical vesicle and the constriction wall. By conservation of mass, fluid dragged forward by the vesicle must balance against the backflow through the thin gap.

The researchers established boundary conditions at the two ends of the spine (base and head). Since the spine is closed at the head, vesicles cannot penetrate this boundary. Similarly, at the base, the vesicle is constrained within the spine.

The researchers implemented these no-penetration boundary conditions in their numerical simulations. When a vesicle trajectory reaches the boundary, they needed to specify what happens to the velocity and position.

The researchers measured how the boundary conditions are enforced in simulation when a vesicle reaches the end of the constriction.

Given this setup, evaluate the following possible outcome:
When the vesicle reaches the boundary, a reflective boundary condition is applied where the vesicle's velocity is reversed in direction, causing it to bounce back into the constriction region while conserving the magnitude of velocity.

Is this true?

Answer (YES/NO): NO